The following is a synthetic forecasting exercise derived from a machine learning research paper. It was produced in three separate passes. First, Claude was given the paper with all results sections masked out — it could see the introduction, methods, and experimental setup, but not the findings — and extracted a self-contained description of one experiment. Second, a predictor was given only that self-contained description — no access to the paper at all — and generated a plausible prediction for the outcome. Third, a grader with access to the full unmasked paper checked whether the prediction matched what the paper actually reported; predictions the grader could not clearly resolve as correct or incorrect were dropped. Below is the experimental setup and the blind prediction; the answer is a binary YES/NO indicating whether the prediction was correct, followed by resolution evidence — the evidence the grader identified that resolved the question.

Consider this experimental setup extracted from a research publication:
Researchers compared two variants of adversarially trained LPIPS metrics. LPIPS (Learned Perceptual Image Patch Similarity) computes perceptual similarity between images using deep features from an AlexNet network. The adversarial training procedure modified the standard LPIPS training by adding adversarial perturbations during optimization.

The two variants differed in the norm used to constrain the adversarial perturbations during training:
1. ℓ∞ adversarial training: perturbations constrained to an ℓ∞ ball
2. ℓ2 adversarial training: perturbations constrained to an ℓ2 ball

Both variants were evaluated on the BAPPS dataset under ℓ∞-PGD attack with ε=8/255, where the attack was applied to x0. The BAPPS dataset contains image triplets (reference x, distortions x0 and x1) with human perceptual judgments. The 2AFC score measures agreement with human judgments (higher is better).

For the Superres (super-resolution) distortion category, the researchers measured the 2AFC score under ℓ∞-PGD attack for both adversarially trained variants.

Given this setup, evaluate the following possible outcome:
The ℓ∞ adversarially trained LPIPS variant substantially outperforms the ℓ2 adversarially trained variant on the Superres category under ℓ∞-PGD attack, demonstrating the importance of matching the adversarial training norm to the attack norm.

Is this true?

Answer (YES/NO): NO